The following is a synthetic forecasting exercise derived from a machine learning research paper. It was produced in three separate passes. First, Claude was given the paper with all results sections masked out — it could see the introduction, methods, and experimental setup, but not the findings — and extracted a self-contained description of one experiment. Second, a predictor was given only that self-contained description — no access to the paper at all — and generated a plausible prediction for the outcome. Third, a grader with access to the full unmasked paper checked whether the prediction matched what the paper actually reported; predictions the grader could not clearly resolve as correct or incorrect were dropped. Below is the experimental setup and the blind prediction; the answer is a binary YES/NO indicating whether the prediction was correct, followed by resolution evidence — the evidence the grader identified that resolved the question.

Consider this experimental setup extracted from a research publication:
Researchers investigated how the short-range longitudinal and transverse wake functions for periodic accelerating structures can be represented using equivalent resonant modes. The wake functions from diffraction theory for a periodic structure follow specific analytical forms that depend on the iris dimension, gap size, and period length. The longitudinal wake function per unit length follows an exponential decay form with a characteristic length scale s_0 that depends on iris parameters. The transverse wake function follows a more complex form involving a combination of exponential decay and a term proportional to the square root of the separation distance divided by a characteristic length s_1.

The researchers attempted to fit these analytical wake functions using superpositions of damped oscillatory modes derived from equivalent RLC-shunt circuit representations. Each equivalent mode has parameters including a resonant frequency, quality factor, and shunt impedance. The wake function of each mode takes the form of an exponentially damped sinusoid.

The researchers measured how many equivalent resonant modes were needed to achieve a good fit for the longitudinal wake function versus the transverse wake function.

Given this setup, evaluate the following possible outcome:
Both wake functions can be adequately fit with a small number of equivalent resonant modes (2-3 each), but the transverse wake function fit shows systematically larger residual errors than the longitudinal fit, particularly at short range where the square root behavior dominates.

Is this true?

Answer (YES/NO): NO